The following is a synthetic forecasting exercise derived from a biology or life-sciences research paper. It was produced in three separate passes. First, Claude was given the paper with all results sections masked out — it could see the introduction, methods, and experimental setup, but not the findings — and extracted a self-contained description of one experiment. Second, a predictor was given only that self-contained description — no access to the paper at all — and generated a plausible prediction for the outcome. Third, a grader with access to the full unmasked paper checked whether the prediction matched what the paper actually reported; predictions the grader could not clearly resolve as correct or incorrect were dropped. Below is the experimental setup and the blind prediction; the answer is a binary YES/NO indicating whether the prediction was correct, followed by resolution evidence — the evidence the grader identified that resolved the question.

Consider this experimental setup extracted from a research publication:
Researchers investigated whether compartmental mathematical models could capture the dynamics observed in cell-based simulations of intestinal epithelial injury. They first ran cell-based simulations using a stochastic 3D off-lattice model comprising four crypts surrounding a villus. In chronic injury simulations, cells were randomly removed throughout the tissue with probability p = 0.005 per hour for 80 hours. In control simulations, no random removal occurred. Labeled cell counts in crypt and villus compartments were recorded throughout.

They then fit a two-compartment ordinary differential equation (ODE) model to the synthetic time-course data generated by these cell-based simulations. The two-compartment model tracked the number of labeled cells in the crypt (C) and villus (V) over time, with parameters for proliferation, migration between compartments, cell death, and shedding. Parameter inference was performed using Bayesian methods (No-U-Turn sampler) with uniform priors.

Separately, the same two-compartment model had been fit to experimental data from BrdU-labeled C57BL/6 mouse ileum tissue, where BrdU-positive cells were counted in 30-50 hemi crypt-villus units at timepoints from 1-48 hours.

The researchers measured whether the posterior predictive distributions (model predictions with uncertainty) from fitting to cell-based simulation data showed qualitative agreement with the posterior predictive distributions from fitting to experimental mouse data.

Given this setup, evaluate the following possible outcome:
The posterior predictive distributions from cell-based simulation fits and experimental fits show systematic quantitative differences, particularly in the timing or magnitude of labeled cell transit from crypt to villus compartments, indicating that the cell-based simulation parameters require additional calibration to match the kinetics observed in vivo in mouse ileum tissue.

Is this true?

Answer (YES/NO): NO